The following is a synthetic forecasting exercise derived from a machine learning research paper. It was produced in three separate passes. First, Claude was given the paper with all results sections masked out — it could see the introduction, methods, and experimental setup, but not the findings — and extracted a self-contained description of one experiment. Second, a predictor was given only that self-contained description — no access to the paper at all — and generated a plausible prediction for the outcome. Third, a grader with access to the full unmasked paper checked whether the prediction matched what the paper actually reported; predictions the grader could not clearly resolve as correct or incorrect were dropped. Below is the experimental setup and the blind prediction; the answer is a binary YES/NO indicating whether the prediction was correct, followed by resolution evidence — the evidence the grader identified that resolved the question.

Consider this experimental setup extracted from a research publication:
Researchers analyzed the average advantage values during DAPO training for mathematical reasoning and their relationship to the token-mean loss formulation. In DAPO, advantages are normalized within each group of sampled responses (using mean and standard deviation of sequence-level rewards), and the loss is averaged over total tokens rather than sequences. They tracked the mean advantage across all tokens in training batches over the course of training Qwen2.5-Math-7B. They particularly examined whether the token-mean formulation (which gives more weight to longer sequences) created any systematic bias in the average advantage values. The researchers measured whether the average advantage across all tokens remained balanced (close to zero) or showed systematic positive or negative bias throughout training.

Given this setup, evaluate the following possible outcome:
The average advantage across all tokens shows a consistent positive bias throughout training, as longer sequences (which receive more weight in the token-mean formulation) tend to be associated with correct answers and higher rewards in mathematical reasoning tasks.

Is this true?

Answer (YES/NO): NO